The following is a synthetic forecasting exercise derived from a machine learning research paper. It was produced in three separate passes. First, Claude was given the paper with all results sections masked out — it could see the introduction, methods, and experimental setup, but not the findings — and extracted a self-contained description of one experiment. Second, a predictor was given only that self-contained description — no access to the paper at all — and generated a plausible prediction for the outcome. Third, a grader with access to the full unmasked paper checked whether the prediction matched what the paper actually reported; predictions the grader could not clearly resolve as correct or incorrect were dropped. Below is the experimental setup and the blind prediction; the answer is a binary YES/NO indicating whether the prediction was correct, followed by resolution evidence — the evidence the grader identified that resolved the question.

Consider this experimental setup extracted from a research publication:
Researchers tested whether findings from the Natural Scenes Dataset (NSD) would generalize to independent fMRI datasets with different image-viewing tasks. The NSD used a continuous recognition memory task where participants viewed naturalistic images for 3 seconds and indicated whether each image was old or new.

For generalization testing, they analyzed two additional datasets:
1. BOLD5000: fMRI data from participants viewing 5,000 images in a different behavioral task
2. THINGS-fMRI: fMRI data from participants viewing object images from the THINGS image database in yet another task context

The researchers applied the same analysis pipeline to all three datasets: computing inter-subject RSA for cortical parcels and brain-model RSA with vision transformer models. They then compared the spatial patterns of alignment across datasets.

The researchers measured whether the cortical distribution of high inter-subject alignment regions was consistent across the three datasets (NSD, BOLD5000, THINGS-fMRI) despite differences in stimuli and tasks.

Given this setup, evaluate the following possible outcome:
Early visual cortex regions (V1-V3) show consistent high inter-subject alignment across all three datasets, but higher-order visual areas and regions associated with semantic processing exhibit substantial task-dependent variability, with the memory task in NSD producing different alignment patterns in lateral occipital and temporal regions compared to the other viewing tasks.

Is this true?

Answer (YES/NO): NO